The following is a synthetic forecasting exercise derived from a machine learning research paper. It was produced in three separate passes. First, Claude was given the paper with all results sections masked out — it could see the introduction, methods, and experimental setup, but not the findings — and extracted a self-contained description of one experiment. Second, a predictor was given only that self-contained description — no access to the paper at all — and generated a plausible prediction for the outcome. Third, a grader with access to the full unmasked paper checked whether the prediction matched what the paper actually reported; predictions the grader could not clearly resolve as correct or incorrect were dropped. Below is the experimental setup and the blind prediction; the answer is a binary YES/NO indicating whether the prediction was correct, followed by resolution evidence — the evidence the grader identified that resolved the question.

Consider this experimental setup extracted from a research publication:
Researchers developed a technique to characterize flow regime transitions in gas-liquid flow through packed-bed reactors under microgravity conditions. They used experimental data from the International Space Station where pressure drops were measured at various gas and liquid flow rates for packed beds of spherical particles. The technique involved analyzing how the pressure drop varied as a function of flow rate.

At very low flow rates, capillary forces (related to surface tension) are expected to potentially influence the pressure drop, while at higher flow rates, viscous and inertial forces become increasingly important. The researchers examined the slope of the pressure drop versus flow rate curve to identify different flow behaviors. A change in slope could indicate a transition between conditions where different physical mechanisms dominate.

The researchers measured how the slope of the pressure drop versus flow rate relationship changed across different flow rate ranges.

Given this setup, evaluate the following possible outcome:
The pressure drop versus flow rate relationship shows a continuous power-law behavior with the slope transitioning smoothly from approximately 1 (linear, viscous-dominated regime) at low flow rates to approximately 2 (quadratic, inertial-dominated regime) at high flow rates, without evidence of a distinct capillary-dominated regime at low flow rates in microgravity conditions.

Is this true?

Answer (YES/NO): NO